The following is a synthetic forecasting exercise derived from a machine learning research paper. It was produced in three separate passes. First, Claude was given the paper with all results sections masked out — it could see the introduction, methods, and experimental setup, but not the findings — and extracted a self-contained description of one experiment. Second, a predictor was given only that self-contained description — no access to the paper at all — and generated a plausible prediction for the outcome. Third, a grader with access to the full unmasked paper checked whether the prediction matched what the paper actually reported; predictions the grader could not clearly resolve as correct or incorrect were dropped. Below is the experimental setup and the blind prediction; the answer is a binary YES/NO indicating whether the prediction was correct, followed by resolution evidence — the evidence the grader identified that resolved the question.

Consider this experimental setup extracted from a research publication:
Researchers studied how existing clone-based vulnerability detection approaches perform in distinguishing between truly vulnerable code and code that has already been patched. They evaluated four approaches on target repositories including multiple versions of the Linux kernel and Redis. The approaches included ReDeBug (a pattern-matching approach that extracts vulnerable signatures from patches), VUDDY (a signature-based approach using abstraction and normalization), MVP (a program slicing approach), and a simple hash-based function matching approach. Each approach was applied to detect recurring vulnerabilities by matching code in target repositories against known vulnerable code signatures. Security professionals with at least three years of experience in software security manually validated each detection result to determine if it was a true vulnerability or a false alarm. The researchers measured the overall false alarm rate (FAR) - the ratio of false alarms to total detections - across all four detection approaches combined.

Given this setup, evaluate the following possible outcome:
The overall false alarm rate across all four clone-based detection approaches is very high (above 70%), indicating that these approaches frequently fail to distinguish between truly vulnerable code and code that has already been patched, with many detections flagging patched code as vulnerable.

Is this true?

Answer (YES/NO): YES